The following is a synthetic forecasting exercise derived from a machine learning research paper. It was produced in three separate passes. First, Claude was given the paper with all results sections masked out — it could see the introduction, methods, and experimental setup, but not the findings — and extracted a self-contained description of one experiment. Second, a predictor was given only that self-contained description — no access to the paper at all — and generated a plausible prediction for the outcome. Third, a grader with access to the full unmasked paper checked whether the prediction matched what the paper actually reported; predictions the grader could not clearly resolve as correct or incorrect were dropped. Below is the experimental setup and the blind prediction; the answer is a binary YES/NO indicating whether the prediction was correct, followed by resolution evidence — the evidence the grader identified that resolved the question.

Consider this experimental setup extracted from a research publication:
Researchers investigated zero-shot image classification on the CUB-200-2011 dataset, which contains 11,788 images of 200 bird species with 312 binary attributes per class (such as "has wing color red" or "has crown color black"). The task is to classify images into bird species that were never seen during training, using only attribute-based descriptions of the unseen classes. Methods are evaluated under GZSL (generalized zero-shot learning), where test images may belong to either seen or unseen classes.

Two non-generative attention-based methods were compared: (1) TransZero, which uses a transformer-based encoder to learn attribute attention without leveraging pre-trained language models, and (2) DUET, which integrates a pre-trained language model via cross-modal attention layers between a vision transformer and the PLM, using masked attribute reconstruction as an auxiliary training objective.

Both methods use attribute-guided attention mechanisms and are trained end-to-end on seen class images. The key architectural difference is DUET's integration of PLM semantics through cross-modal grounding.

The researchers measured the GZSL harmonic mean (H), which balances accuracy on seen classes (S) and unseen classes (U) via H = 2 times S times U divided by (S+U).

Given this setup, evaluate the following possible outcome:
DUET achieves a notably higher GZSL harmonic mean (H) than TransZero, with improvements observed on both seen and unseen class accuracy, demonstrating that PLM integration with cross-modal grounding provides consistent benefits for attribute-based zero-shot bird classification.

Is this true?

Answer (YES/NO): NO